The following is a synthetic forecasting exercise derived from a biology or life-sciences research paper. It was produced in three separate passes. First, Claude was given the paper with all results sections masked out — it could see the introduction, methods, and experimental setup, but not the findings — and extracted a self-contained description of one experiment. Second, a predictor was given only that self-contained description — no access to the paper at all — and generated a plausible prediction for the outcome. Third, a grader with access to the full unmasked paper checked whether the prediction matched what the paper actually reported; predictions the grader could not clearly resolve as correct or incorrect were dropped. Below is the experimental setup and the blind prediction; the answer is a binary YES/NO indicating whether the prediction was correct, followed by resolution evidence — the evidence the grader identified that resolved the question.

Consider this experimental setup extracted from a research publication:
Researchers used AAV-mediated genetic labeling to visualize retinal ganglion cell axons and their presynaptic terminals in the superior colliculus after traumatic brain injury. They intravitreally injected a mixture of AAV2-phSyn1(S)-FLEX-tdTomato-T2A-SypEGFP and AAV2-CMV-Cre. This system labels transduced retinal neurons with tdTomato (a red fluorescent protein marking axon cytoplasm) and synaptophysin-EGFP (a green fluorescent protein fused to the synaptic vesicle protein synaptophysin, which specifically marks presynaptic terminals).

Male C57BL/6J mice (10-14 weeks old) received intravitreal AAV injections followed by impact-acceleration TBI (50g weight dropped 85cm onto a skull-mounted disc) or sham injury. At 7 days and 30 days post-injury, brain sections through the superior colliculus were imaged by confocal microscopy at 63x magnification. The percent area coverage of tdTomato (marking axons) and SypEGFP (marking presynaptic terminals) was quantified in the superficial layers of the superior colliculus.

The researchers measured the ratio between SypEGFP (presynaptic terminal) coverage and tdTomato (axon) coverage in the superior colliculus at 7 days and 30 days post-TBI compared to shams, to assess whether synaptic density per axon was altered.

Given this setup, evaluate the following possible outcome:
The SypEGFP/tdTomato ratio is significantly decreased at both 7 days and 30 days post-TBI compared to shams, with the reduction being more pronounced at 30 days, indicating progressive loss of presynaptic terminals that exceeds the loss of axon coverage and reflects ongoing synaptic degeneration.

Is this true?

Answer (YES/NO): NO